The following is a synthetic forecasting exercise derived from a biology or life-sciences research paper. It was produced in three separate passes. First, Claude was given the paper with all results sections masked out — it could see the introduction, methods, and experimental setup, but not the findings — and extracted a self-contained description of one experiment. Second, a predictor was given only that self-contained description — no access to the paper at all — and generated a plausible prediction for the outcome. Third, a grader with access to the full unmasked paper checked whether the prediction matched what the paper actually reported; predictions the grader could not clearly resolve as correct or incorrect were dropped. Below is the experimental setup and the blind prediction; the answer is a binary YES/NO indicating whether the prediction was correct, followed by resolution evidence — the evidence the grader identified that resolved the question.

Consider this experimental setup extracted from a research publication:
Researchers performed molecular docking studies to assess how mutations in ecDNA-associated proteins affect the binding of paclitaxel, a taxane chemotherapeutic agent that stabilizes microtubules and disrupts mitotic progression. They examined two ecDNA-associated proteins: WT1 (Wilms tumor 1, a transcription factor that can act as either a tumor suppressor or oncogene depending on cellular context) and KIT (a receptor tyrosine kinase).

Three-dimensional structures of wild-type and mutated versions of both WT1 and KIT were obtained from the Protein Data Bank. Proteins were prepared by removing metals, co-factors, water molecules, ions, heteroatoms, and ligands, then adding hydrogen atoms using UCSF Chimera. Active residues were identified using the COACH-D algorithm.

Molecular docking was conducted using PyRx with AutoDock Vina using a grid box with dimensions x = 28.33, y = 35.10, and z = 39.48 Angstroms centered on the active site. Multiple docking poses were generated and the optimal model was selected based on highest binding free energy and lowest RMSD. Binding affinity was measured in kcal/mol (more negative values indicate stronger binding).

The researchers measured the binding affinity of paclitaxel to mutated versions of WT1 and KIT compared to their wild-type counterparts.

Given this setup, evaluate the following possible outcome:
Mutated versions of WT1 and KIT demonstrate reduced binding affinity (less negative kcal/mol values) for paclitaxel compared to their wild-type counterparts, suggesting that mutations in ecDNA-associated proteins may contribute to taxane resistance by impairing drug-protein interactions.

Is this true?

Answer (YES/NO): NO